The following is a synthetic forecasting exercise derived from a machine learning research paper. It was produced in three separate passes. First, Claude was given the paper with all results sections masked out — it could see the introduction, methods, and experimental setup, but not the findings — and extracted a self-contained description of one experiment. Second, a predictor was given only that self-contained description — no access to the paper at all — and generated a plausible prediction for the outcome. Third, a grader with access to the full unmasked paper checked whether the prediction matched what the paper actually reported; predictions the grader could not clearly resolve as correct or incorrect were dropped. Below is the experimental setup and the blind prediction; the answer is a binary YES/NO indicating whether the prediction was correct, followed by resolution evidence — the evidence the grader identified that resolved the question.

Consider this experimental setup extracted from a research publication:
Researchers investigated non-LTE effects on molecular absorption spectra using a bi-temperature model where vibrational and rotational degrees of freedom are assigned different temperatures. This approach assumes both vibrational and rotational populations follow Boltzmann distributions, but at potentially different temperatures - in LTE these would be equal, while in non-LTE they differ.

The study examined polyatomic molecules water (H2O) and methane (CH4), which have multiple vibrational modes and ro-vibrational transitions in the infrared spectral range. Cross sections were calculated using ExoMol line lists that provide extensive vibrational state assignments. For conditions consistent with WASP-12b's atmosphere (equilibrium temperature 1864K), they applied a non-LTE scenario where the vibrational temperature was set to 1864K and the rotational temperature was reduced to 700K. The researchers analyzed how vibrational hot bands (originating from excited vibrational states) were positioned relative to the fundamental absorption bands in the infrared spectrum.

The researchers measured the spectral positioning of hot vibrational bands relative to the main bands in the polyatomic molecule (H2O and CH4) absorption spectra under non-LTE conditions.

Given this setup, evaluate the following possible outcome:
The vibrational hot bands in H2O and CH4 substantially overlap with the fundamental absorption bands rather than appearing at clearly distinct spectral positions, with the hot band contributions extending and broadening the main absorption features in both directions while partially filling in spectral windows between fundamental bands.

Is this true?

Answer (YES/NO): NO